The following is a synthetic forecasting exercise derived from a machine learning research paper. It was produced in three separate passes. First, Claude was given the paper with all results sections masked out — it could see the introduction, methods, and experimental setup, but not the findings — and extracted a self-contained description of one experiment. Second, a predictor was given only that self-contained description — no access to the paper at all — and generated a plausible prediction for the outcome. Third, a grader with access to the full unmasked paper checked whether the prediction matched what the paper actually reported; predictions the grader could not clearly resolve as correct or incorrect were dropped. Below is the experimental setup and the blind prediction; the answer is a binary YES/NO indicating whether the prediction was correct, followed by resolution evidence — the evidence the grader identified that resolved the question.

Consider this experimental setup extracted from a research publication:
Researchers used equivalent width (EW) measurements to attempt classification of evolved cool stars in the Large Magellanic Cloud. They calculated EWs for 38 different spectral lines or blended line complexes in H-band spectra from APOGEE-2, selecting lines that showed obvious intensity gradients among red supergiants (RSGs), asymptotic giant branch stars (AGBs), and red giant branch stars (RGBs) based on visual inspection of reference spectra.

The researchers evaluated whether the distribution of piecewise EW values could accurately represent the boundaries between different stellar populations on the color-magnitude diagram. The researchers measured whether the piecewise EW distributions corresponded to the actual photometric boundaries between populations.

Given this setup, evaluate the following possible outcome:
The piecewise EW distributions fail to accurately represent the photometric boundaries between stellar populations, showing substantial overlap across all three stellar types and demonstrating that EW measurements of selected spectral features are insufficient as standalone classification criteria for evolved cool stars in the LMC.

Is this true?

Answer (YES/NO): YES